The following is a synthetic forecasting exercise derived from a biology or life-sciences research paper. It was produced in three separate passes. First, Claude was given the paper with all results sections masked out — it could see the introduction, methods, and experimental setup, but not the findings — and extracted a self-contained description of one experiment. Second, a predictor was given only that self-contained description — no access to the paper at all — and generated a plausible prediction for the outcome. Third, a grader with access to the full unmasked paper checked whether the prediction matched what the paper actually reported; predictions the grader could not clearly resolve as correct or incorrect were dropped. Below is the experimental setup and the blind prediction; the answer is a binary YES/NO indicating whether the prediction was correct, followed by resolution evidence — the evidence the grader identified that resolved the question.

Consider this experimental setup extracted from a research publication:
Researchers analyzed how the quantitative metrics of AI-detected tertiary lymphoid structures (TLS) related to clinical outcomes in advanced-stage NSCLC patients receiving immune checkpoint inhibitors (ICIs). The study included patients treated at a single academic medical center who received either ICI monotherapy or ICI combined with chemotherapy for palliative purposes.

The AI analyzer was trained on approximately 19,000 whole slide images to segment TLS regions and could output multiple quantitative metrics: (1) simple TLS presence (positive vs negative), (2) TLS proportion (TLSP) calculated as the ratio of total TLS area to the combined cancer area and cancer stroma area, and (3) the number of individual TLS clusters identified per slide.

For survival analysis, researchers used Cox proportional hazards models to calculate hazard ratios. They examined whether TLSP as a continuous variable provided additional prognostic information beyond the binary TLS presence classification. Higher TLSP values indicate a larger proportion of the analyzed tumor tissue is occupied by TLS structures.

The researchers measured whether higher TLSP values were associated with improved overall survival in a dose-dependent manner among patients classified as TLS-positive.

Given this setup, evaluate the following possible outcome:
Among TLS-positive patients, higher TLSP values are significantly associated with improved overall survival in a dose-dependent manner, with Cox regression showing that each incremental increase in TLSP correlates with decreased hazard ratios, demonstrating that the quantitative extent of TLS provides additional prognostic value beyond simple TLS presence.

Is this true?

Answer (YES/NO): NO